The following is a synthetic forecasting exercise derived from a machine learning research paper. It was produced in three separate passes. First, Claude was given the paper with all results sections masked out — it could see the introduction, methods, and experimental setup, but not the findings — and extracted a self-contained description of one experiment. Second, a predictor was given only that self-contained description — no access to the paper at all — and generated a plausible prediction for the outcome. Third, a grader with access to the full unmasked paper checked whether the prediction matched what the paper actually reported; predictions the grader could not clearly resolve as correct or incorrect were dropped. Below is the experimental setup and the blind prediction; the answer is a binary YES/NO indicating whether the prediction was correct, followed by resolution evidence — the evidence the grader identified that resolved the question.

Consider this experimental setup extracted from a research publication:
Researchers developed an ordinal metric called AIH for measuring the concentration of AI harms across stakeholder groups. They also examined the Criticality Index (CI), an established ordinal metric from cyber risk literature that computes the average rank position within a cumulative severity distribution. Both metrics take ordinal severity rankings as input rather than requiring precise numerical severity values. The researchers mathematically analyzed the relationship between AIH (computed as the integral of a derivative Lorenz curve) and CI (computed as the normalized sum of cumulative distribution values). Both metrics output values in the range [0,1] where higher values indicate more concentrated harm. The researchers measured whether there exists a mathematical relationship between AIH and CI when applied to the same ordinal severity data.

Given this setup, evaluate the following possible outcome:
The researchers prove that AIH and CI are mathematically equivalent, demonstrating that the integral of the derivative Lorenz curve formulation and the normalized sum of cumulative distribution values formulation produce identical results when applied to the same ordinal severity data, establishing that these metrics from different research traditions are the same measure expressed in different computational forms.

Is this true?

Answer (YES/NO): NO